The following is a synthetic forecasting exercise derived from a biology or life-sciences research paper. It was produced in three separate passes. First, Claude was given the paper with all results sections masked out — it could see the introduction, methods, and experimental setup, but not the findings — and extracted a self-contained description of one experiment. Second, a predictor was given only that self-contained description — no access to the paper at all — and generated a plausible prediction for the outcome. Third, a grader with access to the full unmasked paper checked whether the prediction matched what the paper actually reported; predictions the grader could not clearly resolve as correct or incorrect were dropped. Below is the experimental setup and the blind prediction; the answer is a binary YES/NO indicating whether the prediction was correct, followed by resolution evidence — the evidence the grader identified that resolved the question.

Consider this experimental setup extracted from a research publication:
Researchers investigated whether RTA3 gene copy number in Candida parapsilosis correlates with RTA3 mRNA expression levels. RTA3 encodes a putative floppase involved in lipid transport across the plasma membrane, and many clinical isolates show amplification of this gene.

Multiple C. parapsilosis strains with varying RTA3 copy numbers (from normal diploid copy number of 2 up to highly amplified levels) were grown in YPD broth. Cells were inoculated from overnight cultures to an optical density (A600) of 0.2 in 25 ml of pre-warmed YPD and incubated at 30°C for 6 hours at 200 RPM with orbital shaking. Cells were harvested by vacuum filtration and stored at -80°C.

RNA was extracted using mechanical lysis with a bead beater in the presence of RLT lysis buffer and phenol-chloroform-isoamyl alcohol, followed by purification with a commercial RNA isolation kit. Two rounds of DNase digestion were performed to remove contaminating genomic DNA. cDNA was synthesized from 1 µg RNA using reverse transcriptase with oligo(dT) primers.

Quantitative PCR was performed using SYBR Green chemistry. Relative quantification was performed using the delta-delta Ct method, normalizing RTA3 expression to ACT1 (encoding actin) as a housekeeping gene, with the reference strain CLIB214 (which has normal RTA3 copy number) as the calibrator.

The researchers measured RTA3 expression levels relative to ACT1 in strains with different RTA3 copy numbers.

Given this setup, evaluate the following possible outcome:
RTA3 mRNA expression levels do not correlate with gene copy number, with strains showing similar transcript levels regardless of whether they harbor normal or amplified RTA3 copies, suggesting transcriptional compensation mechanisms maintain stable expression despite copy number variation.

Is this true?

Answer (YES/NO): NO